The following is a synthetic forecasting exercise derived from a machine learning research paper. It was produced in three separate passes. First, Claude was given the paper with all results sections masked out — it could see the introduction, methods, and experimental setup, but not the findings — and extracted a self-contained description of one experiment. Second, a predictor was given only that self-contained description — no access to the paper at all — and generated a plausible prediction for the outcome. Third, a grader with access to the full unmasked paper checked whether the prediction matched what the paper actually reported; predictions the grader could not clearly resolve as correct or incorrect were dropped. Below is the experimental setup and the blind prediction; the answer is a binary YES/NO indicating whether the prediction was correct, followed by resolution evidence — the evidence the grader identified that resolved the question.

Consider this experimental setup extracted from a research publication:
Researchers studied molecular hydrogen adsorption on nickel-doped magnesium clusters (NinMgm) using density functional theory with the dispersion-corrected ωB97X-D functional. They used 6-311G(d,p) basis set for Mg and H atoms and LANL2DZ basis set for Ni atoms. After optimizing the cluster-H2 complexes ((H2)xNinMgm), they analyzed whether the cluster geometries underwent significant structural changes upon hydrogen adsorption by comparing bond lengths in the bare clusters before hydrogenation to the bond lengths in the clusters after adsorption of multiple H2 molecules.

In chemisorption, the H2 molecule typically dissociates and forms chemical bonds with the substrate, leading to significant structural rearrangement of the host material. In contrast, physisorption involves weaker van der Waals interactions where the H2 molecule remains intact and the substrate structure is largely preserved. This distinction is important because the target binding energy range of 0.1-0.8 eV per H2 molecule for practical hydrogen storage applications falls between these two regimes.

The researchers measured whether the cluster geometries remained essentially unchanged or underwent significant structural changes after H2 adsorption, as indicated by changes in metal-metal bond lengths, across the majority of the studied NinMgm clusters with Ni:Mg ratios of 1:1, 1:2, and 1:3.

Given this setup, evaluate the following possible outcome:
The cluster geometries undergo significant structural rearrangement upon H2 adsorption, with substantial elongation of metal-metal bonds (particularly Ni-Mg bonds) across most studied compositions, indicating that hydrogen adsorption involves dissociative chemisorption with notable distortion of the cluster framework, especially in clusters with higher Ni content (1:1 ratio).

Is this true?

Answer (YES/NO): NO